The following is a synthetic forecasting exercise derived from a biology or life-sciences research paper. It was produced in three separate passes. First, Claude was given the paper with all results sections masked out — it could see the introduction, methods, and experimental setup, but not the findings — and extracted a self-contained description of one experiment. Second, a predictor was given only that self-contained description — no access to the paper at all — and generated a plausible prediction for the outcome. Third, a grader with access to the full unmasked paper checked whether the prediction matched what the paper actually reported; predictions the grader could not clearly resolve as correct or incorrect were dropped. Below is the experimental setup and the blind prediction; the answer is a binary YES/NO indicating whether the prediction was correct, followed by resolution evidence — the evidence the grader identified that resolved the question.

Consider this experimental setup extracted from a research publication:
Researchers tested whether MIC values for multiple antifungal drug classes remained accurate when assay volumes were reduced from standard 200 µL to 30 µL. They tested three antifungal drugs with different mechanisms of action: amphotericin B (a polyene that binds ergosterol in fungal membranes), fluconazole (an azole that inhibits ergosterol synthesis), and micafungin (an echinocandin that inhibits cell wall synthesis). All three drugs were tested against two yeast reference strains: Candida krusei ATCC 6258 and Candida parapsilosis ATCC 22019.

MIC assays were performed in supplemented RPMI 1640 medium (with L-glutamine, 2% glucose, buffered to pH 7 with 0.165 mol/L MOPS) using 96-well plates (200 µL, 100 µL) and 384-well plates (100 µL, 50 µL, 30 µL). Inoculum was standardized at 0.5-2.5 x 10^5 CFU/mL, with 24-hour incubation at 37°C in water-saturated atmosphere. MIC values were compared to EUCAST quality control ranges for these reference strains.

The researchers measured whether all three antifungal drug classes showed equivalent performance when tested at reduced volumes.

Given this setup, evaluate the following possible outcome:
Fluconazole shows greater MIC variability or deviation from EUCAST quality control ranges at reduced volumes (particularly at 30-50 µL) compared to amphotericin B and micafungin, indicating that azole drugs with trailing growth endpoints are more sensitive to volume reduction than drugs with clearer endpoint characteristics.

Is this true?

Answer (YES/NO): NO